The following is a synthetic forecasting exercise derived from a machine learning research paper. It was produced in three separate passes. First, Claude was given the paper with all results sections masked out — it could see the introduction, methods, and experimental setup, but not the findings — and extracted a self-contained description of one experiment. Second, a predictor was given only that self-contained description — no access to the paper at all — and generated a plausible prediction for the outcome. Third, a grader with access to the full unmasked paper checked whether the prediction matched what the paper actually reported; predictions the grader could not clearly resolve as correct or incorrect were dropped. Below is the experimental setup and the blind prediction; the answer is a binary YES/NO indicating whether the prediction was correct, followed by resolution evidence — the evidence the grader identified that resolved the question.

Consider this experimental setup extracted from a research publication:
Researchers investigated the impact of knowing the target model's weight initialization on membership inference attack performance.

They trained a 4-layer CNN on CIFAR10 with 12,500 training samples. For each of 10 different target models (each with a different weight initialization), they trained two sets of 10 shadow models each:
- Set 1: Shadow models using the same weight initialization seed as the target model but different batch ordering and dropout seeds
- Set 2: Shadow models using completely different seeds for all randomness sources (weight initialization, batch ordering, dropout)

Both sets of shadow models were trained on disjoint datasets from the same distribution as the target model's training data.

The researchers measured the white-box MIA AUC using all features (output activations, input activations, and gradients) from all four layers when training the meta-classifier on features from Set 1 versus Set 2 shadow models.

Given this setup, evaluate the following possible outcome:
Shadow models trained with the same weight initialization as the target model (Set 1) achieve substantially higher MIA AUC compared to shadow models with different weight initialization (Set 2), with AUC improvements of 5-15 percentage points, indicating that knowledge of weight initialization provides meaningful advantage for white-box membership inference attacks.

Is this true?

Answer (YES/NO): NO